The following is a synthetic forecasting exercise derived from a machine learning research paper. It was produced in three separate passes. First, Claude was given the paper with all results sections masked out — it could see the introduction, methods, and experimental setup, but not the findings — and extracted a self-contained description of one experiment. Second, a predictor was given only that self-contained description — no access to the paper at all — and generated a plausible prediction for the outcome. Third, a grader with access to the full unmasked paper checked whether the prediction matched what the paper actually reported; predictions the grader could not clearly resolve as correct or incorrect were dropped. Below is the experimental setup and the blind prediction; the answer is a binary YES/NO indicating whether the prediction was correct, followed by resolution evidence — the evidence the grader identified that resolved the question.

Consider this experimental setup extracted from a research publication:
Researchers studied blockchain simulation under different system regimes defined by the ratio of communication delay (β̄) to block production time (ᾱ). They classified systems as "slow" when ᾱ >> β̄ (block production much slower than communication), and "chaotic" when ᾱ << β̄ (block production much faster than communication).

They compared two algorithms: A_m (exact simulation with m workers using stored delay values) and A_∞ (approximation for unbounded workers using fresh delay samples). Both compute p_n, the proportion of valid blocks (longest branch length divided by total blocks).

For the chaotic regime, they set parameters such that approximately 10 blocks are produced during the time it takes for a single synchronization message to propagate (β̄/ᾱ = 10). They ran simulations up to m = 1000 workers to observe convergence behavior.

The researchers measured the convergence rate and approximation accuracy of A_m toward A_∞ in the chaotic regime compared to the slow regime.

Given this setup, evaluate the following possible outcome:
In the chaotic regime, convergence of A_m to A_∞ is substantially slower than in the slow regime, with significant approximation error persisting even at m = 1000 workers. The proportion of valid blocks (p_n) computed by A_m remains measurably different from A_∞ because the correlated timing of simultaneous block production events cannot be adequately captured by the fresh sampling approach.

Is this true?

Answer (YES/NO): YES